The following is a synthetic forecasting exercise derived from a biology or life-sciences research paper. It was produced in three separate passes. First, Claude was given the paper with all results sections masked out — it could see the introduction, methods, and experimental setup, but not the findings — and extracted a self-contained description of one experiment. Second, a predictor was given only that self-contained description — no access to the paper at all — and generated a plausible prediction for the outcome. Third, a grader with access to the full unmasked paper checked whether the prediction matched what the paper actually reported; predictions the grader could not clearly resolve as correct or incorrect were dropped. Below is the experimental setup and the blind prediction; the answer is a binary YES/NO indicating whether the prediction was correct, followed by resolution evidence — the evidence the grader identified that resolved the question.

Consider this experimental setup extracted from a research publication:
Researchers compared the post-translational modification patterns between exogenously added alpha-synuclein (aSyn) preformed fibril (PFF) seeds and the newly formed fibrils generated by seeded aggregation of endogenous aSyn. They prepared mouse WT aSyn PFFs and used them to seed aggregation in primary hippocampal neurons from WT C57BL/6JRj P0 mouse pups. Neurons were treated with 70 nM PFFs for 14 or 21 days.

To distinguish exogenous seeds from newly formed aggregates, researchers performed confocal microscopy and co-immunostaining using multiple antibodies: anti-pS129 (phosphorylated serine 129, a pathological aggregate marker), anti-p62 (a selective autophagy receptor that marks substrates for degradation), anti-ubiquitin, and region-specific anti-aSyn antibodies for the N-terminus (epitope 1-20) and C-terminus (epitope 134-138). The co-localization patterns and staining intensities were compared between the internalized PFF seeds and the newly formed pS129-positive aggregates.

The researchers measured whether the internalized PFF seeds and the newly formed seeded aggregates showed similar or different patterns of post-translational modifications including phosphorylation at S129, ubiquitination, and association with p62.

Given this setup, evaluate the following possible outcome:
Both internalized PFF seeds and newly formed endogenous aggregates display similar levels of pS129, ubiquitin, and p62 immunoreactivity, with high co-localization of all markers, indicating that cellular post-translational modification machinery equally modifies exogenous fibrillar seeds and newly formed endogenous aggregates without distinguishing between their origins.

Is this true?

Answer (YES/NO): NO